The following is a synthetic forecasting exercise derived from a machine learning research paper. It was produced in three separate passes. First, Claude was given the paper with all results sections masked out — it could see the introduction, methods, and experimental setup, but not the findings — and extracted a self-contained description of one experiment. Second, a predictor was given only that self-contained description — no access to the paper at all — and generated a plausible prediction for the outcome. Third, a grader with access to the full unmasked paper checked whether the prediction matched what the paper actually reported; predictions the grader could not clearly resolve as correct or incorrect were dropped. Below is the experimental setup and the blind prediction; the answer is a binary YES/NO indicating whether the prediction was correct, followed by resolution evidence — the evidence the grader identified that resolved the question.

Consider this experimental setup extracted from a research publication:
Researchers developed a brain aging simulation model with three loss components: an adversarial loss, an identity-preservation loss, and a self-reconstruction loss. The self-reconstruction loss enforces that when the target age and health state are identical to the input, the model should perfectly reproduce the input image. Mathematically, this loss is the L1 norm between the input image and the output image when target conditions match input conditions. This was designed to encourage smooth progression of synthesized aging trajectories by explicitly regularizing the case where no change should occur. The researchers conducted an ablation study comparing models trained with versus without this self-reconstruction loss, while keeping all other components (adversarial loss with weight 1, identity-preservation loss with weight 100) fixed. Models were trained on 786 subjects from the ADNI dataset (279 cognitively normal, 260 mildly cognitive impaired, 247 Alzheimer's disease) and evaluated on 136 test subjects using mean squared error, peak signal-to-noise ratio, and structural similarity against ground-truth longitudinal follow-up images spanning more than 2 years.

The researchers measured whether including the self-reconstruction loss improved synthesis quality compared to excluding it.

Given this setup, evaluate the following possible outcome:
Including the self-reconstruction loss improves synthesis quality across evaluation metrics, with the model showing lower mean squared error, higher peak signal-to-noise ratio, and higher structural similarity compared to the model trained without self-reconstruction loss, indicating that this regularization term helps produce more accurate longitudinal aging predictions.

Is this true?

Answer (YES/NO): YES